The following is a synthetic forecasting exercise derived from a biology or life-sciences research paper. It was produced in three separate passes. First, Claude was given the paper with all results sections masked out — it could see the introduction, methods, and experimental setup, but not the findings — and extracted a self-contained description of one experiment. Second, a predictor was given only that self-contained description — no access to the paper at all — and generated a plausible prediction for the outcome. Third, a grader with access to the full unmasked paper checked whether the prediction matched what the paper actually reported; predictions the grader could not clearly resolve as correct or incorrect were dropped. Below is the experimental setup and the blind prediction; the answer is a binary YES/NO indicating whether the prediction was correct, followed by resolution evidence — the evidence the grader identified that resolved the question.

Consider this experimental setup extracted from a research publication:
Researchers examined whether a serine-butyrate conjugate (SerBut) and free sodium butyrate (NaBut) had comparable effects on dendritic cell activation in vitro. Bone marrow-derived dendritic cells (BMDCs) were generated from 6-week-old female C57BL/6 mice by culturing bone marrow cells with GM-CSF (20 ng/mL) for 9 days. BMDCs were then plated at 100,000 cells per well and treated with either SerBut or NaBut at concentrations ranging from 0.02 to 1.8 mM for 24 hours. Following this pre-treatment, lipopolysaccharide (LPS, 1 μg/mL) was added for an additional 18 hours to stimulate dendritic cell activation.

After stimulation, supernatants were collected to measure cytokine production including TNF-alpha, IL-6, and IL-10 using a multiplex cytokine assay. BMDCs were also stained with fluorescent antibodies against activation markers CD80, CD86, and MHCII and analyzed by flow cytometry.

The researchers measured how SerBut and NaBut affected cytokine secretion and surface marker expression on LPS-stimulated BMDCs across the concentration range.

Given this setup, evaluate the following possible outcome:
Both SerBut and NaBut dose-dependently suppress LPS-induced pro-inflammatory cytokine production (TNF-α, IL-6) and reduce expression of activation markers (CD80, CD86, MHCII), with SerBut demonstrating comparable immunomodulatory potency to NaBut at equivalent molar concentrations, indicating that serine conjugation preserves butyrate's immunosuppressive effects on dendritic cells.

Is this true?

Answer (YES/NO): NO